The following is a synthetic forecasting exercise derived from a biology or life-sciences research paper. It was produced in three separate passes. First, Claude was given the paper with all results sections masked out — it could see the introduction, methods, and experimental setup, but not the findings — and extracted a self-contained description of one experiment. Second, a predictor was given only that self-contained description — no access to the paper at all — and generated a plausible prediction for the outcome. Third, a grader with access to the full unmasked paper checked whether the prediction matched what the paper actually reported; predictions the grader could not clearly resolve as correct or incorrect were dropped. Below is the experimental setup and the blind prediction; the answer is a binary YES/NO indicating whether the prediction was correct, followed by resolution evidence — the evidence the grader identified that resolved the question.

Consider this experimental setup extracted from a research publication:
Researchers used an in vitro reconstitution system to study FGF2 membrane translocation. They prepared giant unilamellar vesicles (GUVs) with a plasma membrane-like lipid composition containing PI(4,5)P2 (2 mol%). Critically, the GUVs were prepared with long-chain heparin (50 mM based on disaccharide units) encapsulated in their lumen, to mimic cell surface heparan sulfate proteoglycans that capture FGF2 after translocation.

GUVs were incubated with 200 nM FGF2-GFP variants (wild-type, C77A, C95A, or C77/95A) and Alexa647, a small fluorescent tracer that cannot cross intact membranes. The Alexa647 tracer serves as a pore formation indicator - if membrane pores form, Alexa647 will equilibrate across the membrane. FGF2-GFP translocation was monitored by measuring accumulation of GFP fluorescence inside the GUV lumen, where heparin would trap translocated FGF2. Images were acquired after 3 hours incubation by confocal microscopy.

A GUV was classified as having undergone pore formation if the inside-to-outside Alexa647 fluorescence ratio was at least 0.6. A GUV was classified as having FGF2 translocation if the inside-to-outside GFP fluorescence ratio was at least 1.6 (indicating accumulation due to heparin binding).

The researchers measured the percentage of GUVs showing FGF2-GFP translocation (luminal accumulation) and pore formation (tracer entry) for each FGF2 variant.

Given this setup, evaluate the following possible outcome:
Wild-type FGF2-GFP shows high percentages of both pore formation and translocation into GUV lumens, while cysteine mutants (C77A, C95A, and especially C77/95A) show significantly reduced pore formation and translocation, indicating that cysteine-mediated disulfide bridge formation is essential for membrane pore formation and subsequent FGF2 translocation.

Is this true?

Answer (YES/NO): NO